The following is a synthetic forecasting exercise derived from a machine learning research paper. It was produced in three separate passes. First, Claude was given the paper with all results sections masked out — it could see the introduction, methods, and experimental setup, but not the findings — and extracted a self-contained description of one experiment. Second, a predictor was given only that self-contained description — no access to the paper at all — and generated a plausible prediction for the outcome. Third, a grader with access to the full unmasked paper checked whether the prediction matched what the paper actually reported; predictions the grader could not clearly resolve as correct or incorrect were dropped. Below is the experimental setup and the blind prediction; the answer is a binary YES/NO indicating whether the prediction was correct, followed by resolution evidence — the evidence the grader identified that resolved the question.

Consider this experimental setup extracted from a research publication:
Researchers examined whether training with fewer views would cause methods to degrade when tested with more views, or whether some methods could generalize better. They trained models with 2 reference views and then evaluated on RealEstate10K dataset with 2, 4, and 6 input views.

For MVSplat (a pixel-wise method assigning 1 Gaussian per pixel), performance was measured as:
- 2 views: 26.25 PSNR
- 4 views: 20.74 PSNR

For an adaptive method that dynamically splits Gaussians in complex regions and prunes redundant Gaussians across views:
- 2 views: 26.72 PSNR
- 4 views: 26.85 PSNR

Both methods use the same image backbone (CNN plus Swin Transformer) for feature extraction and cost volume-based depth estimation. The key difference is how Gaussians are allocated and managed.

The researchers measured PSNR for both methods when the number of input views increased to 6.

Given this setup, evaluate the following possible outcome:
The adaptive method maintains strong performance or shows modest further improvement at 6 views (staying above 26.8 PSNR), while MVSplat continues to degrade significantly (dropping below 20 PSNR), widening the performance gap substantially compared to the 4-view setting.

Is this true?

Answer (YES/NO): NO